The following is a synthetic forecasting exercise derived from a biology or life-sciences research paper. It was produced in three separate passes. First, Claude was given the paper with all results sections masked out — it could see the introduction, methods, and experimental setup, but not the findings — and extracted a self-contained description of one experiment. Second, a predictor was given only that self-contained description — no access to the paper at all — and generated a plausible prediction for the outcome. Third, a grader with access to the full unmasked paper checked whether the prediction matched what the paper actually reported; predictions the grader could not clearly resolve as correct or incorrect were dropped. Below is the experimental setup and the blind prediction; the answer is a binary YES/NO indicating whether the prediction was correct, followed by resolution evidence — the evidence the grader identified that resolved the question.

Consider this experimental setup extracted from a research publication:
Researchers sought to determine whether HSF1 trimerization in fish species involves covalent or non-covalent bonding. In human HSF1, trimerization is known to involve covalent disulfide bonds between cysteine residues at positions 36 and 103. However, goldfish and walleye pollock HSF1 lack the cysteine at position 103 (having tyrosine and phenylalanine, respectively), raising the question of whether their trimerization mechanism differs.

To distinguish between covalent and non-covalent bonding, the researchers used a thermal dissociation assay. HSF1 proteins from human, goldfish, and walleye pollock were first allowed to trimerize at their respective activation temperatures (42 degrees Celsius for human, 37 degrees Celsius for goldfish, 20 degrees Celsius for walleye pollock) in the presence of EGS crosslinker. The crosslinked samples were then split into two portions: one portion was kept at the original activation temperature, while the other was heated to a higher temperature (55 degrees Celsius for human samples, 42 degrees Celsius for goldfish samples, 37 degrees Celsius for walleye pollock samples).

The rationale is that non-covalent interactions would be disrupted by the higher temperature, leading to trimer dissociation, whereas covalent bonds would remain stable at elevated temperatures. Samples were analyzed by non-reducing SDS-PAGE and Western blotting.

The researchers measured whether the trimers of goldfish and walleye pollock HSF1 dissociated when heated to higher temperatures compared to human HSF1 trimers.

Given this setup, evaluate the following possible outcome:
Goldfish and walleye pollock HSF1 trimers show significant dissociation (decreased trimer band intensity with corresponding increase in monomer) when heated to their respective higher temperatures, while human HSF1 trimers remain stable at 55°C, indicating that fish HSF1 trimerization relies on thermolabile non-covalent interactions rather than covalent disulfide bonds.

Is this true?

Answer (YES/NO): YES